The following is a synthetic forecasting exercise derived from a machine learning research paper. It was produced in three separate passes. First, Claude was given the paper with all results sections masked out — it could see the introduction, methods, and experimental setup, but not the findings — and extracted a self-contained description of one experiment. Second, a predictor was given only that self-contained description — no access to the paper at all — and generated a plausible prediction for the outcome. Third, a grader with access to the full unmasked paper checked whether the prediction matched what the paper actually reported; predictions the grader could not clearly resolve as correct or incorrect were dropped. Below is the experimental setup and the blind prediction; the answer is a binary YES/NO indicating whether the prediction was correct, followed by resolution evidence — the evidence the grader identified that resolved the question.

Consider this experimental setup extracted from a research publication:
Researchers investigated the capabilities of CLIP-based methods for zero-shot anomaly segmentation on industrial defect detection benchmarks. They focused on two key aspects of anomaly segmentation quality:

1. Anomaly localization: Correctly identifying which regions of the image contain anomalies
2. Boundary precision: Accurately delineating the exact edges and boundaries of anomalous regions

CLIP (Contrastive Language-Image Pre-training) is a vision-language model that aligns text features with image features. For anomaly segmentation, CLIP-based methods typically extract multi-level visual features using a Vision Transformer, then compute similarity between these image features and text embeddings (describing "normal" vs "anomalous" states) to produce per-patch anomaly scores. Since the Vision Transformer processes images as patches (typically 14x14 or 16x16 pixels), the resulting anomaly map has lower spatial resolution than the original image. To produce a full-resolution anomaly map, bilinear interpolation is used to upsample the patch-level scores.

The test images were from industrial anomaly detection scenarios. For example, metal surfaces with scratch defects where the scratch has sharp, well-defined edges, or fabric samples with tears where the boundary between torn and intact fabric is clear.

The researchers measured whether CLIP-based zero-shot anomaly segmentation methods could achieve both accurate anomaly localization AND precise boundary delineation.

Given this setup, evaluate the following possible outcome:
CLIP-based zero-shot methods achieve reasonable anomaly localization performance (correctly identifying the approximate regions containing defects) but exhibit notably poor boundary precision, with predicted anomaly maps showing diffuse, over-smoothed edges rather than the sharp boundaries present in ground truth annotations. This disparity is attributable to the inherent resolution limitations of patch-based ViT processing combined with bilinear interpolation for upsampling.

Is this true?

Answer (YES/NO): YES